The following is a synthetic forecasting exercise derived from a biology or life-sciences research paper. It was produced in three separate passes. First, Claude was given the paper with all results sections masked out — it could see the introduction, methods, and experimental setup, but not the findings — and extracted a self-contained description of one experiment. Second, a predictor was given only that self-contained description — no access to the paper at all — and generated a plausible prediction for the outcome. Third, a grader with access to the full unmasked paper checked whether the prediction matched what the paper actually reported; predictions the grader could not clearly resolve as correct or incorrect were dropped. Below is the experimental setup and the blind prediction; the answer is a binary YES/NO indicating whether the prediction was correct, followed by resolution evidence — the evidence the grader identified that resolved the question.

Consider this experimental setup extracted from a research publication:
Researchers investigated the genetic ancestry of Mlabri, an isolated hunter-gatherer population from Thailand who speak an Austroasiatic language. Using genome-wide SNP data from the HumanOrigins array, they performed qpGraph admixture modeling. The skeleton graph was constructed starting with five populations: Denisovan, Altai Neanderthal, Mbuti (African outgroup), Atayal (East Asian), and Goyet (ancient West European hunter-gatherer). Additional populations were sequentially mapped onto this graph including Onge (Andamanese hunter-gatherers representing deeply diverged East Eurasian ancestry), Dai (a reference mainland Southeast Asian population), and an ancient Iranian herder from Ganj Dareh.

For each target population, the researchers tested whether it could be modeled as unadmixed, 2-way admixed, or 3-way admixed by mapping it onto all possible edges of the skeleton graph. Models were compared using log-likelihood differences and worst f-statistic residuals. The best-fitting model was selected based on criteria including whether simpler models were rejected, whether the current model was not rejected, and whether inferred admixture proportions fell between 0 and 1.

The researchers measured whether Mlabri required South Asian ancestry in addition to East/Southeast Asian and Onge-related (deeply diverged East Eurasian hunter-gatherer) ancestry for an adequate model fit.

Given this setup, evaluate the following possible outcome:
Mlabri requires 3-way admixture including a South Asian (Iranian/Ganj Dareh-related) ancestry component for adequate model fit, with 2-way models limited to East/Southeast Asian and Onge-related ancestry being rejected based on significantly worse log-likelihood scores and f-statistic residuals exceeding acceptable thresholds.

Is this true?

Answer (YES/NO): NO